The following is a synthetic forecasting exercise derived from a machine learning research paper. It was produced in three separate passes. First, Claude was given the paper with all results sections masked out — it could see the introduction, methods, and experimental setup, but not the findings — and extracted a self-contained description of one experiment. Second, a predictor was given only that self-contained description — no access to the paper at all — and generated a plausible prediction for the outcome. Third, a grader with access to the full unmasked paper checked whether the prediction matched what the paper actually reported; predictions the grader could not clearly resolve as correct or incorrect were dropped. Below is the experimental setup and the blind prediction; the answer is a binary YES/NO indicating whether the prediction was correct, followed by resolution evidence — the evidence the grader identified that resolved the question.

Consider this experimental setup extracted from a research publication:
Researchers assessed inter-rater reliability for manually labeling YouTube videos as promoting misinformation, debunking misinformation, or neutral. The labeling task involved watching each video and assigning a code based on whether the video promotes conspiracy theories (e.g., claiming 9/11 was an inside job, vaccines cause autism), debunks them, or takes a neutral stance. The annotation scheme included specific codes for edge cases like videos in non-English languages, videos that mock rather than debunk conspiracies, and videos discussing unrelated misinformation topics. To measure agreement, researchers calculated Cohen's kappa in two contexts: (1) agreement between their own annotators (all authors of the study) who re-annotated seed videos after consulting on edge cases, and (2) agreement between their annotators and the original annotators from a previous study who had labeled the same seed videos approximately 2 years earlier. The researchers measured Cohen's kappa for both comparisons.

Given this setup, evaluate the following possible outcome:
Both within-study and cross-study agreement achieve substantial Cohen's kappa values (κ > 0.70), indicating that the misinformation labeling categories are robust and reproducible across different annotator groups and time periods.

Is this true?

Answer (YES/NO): NO